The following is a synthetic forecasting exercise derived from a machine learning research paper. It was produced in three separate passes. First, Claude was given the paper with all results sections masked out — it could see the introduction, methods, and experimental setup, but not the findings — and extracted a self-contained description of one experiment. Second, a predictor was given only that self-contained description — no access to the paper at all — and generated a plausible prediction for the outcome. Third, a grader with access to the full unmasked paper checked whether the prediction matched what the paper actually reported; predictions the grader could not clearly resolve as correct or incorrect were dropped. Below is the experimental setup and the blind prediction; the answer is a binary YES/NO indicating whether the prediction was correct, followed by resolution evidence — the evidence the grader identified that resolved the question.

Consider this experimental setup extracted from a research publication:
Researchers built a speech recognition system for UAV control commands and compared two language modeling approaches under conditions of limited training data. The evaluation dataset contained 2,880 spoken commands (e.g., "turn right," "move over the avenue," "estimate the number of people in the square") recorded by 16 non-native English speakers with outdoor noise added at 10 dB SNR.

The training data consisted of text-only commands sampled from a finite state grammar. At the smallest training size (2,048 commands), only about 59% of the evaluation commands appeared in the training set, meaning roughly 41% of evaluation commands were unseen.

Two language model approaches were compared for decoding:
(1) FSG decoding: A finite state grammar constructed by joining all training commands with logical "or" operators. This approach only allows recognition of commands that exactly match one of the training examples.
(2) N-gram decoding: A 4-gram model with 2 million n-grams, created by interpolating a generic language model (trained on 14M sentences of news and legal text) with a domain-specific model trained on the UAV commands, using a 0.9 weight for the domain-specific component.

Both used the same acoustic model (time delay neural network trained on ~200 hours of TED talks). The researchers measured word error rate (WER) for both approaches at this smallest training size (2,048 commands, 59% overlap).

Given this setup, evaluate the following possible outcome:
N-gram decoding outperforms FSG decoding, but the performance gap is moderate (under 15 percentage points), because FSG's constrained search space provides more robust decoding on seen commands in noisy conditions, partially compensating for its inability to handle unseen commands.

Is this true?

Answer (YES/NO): YES